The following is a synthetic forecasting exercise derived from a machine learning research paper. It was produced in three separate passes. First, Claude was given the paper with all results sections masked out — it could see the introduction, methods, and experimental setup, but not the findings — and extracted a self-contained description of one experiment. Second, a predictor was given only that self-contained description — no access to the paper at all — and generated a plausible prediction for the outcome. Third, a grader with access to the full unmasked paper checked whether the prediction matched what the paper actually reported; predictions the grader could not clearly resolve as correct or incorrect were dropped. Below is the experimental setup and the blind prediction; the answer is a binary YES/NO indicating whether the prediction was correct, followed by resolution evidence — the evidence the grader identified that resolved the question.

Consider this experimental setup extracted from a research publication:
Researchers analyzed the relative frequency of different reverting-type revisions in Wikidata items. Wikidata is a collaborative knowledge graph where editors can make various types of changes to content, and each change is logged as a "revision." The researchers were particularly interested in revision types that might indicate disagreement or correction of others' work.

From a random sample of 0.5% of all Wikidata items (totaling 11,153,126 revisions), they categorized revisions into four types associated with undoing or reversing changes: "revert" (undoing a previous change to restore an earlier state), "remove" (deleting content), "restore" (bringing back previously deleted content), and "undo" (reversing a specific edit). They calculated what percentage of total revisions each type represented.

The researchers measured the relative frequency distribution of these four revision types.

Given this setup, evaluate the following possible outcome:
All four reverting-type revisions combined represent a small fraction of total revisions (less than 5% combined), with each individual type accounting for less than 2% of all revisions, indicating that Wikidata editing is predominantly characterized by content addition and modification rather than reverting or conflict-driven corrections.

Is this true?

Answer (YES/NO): NO